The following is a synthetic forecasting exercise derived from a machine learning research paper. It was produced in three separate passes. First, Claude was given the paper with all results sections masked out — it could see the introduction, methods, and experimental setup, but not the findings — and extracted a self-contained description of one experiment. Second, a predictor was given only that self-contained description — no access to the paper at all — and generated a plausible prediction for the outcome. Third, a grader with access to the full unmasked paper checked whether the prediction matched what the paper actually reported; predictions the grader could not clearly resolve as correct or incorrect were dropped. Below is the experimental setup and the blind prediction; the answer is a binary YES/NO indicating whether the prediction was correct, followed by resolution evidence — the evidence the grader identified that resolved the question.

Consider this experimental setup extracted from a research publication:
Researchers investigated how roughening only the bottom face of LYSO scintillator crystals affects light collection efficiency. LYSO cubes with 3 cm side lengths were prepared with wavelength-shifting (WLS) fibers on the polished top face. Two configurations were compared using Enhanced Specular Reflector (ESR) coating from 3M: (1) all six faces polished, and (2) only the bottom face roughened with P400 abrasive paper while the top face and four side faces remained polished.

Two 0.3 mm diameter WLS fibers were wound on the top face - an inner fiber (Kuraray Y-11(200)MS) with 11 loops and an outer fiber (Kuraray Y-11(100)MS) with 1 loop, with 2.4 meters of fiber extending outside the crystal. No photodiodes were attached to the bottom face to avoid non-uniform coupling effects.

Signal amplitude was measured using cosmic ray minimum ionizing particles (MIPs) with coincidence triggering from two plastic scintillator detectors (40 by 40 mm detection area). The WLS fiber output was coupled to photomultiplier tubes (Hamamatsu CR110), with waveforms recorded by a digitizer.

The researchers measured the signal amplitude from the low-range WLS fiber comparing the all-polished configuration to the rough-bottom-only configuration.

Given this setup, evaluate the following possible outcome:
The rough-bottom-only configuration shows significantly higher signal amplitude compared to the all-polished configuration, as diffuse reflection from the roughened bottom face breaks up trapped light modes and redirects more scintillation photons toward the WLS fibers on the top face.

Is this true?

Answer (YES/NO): YES